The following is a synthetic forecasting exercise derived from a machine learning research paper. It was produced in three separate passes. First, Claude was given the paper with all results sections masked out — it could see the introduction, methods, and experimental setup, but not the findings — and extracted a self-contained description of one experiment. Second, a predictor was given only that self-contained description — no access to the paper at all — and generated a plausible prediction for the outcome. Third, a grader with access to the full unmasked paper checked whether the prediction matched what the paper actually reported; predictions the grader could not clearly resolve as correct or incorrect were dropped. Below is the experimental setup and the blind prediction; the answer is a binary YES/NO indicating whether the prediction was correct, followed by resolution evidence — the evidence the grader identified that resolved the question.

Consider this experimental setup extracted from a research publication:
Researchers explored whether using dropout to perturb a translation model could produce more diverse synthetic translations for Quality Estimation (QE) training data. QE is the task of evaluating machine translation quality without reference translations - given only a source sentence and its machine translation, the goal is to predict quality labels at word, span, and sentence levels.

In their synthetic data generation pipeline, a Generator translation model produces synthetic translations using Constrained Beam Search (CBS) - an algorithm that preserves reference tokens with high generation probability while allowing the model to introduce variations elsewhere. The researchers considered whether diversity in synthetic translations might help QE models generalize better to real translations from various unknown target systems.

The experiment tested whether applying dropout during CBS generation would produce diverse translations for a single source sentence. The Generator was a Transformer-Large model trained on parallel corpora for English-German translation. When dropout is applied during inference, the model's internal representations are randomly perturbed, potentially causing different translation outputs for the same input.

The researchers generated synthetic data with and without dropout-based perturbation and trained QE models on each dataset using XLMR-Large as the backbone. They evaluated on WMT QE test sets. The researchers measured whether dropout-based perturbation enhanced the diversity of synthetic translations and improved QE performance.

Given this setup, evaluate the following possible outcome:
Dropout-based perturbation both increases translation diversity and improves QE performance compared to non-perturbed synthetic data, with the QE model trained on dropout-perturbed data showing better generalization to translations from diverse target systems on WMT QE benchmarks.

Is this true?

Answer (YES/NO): NO